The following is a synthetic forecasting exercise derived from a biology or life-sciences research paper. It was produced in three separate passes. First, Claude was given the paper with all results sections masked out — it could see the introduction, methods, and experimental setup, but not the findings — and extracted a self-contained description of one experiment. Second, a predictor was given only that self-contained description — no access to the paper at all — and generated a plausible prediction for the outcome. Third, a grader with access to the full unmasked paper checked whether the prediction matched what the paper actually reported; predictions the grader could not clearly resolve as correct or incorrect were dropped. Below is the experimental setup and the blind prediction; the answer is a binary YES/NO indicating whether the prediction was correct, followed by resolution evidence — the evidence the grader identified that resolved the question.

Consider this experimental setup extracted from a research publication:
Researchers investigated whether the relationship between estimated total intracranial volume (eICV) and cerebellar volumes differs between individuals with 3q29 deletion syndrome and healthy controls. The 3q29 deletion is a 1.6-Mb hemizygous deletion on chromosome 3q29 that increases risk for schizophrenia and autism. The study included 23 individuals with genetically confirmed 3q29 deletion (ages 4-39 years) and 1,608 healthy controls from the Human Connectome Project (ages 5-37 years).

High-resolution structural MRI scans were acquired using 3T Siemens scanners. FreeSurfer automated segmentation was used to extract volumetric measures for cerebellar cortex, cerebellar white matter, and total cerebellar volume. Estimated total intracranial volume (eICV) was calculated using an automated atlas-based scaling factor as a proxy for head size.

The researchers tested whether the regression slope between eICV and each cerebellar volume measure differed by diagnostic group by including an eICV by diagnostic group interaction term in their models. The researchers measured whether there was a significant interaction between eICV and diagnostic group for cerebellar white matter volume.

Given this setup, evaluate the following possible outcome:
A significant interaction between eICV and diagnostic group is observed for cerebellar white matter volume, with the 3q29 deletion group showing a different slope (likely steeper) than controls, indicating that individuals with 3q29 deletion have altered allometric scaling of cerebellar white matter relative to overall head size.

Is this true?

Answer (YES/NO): YES